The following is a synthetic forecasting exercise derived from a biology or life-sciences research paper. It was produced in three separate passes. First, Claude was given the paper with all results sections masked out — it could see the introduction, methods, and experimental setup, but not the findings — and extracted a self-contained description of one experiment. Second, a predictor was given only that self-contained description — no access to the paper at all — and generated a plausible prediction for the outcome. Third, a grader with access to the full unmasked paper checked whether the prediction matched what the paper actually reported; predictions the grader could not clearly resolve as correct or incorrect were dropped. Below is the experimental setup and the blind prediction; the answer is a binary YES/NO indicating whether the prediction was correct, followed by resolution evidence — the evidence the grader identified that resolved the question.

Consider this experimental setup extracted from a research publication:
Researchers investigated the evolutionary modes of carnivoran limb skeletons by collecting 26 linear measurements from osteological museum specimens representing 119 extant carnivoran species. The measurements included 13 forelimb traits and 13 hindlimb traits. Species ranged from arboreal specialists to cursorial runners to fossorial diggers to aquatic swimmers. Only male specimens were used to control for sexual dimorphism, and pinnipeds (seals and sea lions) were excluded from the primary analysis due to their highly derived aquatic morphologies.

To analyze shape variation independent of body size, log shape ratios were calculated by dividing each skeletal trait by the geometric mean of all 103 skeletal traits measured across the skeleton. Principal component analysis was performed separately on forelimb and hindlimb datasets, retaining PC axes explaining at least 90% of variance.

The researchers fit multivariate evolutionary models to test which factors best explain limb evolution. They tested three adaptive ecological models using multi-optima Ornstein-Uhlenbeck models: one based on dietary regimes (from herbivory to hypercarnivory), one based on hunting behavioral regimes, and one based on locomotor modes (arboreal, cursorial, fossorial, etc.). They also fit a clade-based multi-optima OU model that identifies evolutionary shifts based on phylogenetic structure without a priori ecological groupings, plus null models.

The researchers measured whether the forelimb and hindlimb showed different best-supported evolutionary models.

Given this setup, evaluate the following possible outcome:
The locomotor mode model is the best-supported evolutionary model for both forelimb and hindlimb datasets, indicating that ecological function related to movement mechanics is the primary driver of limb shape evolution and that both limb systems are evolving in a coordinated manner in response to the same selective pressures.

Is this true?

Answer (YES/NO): NO